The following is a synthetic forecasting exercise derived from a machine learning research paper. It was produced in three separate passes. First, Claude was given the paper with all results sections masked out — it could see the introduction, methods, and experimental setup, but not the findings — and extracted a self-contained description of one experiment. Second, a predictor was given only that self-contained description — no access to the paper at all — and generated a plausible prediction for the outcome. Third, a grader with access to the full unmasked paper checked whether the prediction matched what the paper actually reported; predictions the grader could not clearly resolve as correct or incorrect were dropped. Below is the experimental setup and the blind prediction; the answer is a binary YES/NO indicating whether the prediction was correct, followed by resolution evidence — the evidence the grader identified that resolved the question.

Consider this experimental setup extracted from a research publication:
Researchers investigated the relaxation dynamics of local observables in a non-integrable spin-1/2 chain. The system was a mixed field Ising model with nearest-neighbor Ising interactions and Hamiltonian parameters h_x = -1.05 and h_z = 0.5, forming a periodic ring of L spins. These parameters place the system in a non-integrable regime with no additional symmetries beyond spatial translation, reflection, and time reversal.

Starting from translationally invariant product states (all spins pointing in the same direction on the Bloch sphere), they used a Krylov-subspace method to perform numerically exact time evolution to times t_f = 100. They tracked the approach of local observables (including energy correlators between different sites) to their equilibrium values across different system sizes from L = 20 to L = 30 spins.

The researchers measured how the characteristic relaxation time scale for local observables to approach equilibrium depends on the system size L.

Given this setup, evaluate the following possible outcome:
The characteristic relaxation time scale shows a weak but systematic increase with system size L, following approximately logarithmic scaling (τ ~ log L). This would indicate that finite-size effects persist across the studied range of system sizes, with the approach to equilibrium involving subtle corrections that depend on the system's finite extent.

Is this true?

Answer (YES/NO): NO